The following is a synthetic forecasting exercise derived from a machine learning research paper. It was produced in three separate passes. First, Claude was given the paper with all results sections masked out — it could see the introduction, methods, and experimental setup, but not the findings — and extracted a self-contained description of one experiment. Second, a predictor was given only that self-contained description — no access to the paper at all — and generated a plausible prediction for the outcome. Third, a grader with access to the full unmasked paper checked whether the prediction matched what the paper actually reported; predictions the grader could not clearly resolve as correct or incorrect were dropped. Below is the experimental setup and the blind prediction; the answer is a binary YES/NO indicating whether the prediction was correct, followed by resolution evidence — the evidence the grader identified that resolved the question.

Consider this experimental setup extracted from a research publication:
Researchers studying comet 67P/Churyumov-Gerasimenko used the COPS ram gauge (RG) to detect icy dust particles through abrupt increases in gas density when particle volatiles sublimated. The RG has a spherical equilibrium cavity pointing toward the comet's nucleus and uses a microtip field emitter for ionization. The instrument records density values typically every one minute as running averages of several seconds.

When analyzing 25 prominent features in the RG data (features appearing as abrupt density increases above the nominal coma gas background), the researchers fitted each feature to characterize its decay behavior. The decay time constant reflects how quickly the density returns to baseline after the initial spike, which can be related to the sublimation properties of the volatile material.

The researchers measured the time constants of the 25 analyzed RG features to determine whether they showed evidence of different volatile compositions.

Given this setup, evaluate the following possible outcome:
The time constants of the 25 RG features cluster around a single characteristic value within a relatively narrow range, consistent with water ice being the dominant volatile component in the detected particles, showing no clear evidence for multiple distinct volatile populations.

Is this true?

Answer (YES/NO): NO